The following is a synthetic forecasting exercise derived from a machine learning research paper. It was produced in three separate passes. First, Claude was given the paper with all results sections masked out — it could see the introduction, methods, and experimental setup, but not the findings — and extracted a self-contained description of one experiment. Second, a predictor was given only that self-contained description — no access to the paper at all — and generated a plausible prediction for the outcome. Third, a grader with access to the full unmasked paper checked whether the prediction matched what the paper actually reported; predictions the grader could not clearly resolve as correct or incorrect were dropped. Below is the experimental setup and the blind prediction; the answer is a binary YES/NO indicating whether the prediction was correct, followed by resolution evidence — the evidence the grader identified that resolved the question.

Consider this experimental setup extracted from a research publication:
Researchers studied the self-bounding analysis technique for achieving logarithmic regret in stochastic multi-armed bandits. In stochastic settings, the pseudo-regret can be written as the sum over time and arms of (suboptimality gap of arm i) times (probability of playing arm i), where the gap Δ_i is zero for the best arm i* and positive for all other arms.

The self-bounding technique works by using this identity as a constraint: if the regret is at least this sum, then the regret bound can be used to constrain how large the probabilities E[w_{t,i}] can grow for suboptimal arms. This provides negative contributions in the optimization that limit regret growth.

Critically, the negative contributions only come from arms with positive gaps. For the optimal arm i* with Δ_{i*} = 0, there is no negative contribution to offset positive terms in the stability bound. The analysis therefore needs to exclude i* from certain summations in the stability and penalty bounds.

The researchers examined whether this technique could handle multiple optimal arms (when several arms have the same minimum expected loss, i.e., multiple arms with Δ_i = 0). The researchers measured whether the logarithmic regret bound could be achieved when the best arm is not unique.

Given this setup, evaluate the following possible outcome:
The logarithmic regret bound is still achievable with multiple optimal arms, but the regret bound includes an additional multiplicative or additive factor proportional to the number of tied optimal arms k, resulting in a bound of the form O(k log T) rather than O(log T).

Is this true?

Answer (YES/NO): NO